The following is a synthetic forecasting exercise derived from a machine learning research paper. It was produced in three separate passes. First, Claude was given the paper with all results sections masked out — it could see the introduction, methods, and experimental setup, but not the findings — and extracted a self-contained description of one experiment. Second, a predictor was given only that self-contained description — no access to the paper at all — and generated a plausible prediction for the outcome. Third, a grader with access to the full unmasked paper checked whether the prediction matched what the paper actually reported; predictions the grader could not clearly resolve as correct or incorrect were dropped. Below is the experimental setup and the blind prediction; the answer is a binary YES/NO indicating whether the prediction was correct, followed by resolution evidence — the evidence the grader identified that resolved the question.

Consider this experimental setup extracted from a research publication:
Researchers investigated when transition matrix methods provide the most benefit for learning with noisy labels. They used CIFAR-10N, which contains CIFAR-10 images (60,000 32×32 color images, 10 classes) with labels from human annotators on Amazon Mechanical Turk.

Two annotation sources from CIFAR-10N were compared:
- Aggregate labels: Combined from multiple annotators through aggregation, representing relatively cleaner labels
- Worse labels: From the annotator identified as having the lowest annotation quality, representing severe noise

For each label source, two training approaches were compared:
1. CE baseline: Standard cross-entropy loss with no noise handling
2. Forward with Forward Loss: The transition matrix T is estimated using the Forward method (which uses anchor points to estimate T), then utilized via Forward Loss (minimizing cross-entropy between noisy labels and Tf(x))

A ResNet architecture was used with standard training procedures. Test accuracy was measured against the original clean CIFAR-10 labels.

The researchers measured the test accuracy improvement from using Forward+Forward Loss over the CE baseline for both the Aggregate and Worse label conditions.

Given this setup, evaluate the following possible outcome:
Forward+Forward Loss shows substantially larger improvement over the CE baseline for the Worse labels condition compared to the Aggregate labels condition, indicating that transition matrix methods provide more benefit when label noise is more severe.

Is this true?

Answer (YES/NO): YES